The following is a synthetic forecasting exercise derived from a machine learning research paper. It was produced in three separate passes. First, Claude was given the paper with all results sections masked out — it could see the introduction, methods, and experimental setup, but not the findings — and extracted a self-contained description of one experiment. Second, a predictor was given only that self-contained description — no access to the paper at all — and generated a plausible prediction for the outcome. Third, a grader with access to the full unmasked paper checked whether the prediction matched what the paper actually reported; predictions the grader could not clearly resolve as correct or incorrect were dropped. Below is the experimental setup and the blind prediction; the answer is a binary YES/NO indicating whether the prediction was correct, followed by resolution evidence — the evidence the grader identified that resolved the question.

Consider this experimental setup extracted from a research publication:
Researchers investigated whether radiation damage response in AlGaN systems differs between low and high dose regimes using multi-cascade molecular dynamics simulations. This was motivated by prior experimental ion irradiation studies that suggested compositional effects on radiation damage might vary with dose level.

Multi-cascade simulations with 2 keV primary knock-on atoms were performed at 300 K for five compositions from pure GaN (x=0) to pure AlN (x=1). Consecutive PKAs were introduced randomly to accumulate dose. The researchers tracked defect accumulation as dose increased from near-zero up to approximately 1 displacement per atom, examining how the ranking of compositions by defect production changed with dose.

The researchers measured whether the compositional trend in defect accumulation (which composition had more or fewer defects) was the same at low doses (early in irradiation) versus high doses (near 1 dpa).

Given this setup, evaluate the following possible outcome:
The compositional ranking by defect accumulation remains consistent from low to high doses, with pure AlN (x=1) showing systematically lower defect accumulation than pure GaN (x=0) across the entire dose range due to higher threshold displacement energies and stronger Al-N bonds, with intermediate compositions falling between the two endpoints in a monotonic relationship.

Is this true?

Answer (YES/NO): NO